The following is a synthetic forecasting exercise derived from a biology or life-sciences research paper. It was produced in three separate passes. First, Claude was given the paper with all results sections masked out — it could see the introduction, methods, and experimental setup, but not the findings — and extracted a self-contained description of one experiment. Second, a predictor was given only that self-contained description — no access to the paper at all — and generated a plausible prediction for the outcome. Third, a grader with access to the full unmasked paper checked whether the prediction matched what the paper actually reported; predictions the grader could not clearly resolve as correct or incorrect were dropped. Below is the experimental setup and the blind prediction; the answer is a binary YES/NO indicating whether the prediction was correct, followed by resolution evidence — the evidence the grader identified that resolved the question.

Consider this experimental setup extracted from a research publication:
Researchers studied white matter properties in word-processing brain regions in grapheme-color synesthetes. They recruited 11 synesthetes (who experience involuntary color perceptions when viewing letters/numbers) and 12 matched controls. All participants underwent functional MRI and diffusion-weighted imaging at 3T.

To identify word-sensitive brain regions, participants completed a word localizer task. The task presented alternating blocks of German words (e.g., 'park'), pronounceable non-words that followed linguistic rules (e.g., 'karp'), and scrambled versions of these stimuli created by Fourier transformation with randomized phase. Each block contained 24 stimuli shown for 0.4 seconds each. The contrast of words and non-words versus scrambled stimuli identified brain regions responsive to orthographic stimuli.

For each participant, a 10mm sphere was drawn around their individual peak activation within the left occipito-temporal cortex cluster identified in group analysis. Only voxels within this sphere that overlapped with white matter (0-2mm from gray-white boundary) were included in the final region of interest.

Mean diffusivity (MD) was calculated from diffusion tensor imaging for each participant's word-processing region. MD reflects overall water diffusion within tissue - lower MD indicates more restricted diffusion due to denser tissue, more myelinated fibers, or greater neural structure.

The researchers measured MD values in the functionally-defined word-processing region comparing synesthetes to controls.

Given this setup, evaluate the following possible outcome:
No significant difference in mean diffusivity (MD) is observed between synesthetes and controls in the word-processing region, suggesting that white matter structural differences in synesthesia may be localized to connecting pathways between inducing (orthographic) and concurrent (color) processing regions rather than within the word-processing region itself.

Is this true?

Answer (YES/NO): YES